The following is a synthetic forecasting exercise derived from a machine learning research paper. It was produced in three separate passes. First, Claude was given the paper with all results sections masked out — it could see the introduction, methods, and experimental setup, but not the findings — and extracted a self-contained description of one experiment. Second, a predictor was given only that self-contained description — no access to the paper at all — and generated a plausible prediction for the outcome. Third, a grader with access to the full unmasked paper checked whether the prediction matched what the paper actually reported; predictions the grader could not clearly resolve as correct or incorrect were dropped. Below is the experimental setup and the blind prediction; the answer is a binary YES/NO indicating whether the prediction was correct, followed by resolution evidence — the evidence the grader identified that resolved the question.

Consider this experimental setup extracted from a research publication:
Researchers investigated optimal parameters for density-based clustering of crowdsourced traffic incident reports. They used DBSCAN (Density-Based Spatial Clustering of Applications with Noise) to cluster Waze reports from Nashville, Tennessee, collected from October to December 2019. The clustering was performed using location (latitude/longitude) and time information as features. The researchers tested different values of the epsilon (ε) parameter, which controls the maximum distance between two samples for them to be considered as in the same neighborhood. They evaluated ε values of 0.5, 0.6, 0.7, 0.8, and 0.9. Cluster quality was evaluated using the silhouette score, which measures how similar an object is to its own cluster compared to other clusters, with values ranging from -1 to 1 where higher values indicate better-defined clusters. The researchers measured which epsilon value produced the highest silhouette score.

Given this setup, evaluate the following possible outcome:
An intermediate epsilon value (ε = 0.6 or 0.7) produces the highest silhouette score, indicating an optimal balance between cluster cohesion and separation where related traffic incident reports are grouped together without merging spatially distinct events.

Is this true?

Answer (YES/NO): NO